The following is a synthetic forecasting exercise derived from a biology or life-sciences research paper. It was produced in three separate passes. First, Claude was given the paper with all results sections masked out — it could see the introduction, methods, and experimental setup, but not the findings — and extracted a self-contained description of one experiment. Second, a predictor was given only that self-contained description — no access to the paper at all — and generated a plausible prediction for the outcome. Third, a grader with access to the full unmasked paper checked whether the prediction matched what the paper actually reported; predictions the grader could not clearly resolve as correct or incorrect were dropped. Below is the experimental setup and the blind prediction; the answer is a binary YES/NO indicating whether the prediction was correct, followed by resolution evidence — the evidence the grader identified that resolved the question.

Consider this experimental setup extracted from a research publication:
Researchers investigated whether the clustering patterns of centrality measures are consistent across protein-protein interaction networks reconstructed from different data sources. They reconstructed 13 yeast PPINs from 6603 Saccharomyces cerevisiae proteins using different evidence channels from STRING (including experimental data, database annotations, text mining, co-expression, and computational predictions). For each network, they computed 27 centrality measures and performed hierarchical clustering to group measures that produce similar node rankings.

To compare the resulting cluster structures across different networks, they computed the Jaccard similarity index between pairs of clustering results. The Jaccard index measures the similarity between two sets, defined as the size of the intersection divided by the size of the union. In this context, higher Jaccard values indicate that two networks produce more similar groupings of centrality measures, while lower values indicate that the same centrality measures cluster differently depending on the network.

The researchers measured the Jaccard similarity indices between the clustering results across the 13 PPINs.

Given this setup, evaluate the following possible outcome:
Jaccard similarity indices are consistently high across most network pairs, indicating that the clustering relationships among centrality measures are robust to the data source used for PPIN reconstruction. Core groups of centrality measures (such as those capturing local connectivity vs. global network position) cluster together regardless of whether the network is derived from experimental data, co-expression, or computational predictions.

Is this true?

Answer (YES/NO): NO